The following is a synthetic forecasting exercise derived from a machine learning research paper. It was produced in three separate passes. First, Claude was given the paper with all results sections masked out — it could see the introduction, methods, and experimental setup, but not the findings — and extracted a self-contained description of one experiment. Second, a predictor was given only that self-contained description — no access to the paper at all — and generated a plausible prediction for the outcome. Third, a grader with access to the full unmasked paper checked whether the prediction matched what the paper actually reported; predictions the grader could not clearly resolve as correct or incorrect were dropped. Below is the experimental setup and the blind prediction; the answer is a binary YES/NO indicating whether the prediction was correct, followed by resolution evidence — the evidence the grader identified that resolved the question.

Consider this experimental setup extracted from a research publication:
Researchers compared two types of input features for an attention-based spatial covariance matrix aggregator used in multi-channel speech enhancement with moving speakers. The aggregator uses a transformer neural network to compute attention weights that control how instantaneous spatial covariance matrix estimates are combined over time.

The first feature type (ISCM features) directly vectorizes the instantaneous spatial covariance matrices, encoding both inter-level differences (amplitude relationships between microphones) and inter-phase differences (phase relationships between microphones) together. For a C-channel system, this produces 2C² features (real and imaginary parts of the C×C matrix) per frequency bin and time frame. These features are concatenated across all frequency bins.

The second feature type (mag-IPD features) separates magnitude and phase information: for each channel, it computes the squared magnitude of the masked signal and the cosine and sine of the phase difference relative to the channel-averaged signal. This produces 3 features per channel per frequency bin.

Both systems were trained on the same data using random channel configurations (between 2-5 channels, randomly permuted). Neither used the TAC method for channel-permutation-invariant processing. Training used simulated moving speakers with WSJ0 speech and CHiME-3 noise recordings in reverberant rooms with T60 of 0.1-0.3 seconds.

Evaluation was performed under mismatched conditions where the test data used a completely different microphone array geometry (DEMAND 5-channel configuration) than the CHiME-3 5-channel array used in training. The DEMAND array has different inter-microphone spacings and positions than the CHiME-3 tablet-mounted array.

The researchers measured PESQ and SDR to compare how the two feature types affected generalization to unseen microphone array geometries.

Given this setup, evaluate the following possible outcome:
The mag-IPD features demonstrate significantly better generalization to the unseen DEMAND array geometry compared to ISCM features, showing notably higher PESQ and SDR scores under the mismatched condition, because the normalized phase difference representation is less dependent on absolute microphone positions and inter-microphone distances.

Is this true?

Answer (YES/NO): NO